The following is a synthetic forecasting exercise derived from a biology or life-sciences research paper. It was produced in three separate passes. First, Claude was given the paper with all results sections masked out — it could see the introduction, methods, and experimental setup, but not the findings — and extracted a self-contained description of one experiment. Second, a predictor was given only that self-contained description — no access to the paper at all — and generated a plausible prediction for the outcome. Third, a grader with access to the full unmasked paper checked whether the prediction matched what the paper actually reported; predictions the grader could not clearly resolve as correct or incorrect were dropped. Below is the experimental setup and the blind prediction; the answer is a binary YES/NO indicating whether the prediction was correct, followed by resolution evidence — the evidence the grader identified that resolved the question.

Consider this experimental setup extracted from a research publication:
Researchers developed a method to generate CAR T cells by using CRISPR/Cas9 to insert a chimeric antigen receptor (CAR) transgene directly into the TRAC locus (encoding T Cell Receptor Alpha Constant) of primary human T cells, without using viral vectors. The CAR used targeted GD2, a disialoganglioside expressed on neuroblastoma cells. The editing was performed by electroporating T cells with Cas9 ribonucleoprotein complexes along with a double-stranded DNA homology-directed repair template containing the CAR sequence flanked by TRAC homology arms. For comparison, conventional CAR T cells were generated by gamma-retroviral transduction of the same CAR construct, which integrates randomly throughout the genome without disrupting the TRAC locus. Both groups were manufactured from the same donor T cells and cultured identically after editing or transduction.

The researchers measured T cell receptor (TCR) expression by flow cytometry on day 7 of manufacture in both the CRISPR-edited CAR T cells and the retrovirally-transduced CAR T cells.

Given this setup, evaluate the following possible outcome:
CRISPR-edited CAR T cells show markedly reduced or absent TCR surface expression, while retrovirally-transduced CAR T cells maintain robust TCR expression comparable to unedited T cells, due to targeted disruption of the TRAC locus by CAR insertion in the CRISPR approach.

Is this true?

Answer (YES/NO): NO